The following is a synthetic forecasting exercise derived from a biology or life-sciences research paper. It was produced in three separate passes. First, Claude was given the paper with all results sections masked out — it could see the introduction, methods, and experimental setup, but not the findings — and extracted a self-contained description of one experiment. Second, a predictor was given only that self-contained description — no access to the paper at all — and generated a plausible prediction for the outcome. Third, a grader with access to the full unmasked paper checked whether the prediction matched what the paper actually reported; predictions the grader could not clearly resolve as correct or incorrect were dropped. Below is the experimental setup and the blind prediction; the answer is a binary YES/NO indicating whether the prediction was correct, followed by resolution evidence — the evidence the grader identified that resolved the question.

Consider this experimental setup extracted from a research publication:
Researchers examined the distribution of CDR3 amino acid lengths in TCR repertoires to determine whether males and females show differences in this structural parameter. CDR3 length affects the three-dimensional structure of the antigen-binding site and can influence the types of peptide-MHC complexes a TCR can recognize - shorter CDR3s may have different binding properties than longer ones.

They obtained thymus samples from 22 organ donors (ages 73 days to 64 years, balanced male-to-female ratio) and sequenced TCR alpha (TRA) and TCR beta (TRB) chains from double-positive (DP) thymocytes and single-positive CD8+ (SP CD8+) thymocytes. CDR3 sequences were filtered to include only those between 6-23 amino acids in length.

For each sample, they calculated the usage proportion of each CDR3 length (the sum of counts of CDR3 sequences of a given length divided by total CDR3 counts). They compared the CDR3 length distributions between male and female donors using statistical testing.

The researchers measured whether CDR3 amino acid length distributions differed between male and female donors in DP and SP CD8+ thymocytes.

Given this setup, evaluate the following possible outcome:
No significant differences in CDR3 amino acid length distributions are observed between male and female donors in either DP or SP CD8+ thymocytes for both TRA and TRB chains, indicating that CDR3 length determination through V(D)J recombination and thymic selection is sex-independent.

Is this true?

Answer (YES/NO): YES